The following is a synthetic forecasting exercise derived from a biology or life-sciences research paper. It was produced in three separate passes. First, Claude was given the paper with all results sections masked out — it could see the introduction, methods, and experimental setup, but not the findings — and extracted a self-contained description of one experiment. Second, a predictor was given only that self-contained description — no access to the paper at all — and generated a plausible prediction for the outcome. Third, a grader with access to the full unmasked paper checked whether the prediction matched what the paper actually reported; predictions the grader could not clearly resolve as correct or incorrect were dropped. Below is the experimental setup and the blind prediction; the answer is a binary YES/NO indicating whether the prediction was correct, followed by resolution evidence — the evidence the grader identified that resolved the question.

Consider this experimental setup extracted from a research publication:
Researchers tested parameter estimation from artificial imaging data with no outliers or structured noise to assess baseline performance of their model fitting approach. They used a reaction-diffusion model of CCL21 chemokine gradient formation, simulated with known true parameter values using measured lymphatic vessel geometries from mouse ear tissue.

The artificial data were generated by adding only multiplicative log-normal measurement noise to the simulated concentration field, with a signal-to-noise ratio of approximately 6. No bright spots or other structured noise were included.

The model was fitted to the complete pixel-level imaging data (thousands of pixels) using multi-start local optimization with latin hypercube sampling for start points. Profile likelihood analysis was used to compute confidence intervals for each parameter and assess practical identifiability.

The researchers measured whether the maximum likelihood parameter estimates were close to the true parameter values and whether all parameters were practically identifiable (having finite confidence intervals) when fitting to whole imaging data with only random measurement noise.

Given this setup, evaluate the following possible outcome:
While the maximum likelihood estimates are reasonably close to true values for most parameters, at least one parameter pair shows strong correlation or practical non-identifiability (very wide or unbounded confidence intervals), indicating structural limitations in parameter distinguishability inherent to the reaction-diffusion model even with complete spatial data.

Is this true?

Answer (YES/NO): NO